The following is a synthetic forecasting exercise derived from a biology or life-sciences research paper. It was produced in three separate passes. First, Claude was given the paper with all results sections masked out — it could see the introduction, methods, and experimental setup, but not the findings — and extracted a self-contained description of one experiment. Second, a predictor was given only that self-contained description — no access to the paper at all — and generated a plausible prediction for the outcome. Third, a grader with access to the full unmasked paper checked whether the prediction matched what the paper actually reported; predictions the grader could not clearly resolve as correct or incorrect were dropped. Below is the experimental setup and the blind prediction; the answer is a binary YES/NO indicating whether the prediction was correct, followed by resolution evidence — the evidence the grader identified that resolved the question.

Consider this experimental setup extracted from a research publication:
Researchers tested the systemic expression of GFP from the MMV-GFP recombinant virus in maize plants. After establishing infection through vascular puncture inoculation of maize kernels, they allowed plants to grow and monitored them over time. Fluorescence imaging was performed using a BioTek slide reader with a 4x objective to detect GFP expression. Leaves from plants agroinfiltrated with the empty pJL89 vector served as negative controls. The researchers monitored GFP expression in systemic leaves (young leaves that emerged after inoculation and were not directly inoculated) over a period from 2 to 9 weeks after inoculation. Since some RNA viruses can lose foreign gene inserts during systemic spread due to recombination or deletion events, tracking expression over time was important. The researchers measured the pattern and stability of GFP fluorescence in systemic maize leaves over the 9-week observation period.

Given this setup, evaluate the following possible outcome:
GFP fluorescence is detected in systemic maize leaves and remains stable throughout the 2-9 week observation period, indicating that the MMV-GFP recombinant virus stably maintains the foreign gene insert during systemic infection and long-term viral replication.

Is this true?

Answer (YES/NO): YES